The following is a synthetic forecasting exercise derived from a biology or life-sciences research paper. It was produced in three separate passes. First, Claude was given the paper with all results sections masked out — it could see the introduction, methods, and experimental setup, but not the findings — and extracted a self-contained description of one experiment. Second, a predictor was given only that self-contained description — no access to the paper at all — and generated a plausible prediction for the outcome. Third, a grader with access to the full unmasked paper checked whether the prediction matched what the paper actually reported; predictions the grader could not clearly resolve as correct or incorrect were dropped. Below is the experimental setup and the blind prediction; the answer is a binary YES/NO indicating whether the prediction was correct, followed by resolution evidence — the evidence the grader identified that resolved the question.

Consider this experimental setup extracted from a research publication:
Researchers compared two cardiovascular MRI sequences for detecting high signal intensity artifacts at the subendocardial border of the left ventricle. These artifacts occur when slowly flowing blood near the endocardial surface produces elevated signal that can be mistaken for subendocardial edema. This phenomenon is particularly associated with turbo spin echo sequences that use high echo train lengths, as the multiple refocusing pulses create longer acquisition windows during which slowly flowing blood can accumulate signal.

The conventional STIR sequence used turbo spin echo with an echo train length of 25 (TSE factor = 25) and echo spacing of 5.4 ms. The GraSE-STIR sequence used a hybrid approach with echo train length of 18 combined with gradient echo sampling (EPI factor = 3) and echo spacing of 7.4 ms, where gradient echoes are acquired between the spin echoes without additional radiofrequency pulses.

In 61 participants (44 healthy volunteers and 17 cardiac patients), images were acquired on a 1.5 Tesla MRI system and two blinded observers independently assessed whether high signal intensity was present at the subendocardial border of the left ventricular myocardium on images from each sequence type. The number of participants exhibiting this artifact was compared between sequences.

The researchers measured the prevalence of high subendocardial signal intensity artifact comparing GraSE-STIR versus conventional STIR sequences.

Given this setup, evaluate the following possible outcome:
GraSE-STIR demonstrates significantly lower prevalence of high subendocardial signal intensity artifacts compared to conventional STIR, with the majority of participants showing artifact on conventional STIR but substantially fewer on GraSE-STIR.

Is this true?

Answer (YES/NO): NO